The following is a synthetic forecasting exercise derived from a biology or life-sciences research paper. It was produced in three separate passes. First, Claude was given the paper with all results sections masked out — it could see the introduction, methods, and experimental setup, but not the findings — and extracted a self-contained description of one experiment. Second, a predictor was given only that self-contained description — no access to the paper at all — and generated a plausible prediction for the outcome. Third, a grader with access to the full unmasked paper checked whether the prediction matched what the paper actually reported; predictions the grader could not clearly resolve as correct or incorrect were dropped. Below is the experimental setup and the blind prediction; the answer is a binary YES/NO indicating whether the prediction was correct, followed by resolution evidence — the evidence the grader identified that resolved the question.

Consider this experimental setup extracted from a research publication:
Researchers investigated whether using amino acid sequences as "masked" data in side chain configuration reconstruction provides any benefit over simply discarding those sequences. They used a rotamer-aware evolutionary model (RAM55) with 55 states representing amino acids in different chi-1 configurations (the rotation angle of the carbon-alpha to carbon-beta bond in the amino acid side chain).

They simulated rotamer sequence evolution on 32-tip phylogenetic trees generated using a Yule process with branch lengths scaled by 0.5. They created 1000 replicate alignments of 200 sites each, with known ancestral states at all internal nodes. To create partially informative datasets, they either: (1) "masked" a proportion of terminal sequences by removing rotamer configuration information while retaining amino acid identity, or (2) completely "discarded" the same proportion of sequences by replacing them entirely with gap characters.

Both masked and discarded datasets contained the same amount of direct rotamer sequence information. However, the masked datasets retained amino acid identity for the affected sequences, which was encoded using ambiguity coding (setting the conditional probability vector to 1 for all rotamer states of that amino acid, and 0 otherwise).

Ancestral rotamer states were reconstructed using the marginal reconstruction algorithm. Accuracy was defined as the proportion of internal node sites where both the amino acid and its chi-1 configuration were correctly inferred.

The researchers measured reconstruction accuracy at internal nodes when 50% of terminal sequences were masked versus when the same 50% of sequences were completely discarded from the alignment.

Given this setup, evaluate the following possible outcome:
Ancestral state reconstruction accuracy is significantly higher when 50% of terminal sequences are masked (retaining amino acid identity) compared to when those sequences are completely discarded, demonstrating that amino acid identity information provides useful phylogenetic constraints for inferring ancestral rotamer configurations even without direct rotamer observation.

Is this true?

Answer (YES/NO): YES